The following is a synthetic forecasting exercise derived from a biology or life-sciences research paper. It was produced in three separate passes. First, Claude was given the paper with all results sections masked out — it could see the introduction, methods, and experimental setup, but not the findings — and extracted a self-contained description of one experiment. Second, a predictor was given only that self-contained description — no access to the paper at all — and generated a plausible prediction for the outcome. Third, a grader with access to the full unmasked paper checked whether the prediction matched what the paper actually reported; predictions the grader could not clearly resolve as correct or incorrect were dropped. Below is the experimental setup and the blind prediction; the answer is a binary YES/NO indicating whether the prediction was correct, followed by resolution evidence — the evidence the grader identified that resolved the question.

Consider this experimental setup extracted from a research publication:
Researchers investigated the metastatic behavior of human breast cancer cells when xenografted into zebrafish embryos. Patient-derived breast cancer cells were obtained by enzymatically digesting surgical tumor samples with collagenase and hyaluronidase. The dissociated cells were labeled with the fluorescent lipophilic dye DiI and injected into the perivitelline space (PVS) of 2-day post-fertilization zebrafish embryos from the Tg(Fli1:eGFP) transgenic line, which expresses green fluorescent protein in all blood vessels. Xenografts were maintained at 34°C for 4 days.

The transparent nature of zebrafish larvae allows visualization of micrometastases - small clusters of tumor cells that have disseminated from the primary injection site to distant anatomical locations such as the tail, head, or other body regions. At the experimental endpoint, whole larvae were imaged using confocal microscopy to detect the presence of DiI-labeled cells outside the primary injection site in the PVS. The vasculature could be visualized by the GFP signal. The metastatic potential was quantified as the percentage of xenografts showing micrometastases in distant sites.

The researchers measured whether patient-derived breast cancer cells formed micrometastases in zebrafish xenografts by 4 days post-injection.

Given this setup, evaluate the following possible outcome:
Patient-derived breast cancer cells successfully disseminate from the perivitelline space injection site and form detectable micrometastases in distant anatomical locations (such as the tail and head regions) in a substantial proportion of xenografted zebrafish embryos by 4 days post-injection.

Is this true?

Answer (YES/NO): NO